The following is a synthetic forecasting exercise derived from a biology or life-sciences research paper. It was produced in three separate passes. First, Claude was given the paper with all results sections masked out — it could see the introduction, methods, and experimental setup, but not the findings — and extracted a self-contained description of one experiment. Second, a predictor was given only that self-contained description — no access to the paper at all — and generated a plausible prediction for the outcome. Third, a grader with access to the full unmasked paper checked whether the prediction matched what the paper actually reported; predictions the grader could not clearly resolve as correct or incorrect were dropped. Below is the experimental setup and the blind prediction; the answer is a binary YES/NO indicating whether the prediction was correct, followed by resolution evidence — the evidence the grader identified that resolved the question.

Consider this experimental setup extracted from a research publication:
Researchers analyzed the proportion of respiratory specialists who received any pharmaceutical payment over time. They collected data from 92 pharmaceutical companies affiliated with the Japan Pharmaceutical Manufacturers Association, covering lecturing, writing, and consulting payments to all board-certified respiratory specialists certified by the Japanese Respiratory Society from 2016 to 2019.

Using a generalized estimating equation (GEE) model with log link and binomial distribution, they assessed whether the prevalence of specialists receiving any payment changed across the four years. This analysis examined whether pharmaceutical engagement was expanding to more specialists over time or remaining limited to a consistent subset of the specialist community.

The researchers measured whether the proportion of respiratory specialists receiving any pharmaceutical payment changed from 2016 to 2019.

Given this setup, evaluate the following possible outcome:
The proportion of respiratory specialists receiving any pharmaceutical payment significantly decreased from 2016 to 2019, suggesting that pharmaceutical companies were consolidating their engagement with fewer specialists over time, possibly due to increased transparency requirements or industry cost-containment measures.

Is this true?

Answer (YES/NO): NO